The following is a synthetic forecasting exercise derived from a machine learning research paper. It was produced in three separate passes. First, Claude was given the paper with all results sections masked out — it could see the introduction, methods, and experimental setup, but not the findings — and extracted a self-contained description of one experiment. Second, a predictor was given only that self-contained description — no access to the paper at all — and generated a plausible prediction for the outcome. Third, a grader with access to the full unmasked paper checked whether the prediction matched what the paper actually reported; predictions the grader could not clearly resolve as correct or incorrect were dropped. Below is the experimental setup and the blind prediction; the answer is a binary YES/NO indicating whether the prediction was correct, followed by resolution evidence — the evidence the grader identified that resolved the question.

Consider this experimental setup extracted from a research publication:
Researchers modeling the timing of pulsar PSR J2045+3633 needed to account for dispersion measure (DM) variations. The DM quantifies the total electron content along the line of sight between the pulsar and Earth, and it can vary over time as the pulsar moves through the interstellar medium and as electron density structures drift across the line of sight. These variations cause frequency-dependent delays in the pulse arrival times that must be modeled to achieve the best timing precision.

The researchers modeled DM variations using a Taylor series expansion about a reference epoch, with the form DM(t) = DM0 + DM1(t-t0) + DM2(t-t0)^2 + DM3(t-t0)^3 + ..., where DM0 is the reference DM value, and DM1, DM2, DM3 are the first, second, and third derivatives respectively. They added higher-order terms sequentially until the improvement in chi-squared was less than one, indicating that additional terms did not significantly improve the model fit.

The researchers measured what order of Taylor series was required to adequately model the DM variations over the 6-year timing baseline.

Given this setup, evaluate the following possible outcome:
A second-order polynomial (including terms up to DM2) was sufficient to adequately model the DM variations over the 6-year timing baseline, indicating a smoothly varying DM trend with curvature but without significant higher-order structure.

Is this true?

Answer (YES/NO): NO